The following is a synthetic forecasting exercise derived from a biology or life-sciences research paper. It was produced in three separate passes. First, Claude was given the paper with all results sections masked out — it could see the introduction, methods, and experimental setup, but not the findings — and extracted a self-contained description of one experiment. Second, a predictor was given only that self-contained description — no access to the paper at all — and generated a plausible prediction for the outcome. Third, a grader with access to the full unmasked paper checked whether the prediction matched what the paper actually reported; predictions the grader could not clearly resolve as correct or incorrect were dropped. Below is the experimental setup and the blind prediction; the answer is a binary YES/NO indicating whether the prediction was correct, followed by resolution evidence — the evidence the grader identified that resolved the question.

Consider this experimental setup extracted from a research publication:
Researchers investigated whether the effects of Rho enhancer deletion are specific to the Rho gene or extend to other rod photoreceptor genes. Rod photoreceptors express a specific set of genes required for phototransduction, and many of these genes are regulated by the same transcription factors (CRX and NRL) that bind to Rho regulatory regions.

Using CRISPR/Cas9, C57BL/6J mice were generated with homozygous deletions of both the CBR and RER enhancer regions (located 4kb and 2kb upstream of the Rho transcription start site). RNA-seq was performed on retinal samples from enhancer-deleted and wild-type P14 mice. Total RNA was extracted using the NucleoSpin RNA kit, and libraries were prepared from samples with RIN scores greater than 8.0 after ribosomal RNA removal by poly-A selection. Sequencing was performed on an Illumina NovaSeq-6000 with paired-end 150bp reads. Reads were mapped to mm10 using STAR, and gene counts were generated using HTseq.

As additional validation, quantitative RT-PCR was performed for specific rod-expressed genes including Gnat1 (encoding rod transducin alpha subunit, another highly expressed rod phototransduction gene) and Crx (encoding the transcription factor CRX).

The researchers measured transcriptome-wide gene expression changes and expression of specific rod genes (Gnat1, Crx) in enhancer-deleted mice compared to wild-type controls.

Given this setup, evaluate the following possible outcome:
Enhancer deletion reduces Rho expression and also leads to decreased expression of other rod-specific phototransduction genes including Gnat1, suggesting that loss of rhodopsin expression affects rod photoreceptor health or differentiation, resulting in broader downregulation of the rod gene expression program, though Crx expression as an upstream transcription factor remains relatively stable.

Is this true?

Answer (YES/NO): NO